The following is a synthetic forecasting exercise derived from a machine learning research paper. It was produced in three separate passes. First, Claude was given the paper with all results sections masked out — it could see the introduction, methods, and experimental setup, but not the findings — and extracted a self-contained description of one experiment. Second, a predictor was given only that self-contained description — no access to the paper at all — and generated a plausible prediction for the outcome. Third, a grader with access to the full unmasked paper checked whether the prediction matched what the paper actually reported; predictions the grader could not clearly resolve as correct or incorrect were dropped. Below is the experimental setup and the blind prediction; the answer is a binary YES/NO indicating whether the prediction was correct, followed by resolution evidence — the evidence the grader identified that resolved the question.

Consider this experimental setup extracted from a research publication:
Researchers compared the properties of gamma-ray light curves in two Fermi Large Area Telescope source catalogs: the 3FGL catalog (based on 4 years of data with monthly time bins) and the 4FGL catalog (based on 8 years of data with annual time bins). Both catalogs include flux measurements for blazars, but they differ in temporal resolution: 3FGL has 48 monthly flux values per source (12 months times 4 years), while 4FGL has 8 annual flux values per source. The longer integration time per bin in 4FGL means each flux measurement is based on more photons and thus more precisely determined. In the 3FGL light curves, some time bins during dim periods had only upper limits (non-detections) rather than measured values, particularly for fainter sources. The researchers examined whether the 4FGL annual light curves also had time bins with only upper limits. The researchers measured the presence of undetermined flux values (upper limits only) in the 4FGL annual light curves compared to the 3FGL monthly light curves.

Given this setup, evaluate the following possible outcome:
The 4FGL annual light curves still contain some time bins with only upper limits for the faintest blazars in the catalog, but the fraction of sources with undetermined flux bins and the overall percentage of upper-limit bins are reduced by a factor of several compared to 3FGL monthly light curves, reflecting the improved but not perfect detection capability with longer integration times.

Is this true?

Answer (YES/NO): NO